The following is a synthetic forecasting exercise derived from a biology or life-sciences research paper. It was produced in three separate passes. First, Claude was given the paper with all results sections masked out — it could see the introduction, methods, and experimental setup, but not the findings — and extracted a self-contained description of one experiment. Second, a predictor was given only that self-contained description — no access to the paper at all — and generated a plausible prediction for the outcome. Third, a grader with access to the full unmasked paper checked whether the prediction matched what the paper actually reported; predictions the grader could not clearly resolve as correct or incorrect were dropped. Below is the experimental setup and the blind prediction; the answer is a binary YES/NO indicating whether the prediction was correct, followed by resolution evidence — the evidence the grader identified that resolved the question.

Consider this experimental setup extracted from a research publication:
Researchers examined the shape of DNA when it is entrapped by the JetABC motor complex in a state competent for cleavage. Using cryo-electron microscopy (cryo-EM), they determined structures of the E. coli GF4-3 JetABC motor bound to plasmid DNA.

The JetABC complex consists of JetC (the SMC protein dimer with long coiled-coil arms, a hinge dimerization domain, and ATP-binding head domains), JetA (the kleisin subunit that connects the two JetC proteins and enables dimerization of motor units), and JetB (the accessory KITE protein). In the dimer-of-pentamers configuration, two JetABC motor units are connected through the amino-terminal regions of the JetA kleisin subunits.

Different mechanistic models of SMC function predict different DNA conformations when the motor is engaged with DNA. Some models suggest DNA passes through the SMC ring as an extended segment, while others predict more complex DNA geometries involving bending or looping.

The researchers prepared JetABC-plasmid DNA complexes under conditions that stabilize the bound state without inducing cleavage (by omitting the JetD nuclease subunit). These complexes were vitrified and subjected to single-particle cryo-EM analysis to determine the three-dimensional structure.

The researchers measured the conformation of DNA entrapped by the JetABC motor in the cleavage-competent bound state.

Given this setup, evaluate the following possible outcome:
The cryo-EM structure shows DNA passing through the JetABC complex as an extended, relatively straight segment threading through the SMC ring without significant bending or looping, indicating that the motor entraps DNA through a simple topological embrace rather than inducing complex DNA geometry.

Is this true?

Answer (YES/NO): NO